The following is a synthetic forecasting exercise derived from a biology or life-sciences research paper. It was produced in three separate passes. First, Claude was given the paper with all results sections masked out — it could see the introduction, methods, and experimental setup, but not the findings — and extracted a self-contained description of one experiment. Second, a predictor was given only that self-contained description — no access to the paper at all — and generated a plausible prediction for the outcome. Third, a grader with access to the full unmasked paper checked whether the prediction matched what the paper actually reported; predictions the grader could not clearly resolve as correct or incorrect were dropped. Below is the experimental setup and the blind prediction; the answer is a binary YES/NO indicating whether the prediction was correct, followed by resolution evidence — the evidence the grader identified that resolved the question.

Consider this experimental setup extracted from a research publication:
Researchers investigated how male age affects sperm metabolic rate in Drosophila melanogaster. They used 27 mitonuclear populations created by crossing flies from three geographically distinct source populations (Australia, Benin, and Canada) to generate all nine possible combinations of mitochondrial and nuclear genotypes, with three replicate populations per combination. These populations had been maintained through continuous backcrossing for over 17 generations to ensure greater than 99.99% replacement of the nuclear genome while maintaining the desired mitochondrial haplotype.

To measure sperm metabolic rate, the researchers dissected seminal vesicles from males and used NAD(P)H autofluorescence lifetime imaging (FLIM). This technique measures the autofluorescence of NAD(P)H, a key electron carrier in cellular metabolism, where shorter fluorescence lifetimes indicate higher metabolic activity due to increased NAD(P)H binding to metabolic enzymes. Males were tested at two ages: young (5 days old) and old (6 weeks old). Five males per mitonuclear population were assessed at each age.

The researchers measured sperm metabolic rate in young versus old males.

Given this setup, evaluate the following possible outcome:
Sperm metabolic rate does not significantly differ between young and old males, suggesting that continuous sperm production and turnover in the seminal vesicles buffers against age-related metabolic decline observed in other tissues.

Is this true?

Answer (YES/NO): NO